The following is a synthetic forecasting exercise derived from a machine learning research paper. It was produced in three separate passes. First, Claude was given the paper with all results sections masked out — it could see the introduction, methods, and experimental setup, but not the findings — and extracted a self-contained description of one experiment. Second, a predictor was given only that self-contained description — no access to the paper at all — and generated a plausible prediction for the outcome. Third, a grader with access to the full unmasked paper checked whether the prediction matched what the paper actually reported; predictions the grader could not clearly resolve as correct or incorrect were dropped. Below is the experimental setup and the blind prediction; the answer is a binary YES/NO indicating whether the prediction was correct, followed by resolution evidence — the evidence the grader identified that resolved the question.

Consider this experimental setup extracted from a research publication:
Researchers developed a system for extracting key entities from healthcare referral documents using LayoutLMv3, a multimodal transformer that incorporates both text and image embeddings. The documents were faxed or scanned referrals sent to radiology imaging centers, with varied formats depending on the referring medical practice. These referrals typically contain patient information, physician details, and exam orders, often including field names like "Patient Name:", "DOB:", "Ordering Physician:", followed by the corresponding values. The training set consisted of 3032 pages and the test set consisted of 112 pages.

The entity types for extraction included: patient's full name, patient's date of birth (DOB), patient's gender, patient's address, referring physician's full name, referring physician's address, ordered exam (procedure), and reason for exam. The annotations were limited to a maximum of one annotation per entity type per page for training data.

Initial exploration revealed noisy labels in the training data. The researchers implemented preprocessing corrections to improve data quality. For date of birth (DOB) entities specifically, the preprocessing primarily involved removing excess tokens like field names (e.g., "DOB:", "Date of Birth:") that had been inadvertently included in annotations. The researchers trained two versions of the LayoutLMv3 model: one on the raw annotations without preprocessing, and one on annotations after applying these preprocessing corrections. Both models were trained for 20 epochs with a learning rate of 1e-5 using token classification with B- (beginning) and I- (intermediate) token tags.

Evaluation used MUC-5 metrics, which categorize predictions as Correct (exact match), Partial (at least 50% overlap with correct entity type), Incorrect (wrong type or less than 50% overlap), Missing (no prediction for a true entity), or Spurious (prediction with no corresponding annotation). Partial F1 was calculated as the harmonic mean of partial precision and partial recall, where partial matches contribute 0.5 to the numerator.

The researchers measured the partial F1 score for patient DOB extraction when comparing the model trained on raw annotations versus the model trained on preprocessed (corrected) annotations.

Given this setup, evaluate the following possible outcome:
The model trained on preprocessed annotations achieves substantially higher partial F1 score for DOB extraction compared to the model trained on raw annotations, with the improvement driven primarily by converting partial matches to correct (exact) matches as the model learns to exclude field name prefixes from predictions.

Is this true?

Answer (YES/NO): NO